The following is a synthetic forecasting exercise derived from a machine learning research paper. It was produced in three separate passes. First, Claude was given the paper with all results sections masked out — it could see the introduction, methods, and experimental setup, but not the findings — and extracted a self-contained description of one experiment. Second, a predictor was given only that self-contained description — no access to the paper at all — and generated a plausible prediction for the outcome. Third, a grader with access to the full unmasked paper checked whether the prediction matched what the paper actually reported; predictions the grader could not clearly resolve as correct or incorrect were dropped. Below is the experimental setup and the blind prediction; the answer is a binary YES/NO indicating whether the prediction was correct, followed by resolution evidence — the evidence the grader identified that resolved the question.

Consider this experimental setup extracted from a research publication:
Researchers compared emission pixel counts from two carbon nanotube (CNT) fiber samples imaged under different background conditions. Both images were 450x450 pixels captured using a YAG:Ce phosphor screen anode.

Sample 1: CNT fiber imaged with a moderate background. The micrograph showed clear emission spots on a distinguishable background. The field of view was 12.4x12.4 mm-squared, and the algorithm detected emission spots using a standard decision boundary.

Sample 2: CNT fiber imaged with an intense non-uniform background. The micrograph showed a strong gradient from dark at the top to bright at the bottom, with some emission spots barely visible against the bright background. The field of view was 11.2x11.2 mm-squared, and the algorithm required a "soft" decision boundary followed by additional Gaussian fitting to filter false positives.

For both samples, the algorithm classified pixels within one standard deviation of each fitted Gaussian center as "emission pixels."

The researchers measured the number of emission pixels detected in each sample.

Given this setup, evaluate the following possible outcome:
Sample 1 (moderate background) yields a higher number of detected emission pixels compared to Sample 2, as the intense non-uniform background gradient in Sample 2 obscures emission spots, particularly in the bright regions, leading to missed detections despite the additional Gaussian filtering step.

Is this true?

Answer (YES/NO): NO